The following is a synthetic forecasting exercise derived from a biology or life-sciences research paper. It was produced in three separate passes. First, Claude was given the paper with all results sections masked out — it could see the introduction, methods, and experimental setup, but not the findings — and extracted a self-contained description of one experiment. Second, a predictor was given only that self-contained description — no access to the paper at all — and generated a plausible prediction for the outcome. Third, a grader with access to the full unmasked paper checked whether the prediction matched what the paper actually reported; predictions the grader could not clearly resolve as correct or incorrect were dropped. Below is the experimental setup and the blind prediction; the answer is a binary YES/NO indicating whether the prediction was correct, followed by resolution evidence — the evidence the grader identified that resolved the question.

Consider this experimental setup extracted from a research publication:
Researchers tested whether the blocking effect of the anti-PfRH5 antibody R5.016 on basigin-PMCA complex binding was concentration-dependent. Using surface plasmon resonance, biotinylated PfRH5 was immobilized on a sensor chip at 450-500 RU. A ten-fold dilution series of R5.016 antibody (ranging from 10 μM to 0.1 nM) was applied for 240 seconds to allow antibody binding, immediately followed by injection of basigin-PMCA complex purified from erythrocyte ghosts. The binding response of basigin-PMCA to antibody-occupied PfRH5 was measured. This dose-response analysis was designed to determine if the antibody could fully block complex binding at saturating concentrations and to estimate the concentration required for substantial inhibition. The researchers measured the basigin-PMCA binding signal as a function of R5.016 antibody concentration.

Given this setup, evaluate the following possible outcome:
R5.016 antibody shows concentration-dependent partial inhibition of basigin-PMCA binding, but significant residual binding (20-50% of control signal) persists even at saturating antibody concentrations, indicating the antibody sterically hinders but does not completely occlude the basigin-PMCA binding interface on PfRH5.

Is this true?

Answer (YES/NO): NO